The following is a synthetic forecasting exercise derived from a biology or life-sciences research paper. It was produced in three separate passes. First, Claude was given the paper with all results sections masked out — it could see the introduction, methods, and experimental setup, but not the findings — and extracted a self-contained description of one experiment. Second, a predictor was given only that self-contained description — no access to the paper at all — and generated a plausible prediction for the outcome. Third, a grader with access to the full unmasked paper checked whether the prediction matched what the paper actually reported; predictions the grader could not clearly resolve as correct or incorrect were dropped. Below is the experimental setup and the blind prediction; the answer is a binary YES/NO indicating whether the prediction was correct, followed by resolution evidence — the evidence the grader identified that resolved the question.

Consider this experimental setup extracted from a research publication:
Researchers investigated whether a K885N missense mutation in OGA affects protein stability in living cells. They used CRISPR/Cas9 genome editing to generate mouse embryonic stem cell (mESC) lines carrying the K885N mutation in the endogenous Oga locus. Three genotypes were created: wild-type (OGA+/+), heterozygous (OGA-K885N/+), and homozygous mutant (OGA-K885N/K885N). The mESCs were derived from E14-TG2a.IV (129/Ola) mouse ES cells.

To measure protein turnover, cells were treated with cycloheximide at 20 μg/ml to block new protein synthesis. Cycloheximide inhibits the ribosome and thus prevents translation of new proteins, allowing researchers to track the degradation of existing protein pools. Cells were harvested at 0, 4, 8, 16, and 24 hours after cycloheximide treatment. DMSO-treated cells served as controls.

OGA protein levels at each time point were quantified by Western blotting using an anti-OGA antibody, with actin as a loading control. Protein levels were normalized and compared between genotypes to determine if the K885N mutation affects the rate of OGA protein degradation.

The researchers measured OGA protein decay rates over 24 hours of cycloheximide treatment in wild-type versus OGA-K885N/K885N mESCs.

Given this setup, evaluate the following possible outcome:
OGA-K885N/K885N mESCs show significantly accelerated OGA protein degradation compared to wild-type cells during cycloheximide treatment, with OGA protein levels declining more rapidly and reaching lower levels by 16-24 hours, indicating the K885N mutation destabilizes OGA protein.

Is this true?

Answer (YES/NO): YES